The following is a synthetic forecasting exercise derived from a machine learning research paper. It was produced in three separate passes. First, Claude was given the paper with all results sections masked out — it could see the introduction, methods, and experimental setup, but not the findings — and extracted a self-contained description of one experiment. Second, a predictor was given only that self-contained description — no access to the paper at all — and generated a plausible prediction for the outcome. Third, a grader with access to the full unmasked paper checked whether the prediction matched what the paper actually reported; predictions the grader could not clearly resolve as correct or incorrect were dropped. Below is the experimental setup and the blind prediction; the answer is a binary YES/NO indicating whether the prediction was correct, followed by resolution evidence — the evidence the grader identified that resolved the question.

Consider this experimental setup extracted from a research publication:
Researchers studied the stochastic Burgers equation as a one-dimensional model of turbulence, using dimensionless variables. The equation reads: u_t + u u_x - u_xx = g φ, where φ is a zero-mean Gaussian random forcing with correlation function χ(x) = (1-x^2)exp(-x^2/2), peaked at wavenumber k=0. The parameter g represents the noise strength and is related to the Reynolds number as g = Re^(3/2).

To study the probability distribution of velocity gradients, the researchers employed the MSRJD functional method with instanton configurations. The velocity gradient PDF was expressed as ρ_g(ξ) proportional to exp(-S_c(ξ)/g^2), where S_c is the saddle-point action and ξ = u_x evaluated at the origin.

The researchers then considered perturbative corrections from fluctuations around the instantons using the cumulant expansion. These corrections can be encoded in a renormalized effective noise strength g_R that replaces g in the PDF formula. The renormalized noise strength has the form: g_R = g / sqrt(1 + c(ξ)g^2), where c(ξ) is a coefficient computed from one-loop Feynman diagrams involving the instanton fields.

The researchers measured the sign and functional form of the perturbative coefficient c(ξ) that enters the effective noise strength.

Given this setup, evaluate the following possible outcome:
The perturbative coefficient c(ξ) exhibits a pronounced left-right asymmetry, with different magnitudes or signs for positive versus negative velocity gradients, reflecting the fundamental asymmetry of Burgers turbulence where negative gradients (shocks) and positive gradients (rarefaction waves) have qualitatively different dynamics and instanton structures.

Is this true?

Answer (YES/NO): NO